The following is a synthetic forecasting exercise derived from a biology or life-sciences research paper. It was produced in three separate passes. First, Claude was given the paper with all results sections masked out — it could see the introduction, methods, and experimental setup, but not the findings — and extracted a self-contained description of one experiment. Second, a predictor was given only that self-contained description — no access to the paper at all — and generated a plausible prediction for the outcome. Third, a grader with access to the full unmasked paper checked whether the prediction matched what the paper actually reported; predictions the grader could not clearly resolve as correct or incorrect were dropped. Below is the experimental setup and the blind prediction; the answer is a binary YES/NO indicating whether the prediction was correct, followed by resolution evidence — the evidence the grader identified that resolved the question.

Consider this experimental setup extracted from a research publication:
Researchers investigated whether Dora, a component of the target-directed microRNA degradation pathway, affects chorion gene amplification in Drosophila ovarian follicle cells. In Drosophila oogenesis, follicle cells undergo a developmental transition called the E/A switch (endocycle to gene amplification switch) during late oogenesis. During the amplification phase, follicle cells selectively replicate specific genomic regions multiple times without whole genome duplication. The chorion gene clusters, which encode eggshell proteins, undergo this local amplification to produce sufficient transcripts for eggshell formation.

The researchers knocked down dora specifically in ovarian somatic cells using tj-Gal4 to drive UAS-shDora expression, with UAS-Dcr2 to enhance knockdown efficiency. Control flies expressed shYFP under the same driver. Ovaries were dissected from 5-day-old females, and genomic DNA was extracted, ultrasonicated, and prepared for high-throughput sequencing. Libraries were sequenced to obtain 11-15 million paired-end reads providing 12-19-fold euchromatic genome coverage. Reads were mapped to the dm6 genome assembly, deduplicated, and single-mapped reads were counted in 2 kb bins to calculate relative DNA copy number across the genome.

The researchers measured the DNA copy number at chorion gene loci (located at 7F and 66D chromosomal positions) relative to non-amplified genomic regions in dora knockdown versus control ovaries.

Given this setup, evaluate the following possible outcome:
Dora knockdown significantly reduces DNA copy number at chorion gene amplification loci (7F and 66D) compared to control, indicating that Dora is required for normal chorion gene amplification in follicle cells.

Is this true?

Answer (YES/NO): YES